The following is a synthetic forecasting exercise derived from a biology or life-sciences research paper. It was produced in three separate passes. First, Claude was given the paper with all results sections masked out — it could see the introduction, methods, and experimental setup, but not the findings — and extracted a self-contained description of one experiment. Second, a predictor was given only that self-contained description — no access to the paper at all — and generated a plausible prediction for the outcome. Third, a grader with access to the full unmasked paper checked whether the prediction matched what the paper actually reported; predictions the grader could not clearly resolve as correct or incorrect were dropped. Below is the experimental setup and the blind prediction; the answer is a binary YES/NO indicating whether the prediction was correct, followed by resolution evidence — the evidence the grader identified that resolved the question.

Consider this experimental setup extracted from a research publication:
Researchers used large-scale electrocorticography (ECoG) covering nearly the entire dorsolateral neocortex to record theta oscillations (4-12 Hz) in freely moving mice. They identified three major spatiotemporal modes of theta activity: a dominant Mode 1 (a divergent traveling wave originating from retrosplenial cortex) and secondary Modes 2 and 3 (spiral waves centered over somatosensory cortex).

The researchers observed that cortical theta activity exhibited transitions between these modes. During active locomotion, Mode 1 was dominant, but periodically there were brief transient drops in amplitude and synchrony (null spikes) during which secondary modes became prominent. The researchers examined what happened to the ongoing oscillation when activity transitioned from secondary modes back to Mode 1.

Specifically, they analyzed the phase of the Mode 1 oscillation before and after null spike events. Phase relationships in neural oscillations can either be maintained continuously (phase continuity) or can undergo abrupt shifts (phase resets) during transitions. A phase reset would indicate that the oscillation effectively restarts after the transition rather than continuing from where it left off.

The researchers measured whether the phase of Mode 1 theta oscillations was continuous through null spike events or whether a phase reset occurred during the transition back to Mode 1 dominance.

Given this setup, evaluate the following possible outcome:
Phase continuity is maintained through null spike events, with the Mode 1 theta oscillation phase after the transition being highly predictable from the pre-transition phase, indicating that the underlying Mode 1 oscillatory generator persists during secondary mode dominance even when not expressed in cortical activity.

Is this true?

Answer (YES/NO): NO